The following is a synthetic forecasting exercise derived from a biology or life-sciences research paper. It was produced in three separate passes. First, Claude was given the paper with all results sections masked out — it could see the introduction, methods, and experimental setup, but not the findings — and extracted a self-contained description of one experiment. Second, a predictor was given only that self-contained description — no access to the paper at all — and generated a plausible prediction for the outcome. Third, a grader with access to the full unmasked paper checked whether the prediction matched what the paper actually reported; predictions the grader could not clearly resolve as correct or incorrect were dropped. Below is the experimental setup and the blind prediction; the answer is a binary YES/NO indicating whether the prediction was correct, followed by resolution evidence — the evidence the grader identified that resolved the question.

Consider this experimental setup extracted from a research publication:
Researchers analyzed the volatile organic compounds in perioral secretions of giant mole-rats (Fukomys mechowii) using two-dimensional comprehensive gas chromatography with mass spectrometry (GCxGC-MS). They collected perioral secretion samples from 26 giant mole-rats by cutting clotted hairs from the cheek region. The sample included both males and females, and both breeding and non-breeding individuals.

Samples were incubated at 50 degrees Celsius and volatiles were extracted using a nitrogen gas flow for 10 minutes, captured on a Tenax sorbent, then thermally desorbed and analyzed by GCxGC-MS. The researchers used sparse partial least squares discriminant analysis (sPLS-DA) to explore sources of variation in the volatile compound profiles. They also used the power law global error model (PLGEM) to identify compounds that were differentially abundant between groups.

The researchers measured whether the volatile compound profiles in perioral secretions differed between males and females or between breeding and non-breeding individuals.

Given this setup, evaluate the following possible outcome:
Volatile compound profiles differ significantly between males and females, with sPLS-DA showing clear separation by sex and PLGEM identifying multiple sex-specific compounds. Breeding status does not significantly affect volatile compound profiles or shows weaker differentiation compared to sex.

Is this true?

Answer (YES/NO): NO